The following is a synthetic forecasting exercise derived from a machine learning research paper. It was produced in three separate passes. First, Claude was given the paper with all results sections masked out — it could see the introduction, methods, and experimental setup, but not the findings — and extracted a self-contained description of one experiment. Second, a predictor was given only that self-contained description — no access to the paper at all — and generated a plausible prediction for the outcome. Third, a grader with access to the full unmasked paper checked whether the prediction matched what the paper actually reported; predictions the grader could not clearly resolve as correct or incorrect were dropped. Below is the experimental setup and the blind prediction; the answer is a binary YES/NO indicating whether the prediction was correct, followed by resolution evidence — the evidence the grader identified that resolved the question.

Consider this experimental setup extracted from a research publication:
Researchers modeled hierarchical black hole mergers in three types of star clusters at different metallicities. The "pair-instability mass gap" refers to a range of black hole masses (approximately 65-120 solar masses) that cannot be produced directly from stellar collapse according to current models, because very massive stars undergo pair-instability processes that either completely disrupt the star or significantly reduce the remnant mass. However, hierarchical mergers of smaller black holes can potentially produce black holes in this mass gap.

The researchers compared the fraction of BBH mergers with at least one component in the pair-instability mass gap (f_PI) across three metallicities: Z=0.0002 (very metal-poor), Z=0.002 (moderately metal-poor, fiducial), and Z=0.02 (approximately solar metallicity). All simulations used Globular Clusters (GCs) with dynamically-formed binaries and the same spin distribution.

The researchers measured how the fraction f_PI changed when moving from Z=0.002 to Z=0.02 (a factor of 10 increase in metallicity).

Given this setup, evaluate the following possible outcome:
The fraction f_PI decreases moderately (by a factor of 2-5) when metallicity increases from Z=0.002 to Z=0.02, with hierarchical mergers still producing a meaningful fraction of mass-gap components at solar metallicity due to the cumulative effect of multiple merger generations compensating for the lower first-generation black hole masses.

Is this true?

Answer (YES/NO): NO